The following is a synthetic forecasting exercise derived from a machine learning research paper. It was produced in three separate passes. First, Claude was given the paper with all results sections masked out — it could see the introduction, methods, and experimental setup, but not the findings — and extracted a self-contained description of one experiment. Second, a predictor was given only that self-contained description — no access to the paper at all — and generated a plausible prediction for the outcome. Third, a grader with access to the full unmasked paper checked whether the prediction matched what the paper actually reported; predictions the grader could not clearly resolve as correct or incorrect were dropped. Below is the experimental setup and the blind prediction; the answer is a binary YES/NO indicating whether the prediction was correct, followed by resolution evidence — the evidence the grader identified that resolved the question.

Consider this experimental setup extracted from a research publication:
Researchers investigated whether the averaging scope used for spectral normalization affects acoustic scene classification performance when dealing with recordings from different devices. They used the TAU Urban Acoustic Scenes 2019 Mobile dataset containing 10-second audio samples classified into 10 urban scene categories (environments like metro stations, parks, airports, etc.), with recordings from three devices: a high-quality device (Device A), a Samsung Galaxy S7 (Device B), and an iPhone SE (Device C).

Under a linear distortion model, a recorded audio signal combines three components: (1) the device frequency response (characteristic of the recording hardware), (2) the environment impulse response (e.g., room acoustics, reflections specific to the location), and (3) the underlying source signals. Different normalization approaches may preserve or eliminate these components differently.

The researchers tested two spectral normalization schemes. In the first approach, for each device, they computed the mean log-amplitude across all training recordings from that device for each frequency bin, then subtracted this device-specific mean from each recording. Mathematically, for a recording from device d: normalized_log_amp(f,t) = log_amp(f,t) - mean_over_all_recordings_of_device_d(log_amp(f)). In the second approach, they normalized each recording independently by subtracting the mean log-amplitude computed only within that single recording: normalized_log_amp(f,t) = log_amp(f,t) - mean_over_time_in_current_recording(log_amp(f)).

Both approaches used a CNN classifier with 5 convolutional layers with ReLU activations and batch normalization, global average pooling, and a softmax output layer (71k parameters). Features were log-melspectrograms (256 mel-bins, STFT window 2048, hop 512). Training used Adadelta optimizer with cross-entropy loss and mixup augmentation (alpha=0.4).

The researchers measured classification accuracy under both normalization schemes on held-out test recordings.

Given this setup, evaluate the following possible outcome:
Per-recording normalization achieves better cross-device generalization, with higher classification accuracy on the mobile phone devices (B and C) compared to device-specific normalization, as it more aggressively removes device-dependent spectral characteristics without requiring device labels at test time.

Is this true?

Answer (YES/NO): NO